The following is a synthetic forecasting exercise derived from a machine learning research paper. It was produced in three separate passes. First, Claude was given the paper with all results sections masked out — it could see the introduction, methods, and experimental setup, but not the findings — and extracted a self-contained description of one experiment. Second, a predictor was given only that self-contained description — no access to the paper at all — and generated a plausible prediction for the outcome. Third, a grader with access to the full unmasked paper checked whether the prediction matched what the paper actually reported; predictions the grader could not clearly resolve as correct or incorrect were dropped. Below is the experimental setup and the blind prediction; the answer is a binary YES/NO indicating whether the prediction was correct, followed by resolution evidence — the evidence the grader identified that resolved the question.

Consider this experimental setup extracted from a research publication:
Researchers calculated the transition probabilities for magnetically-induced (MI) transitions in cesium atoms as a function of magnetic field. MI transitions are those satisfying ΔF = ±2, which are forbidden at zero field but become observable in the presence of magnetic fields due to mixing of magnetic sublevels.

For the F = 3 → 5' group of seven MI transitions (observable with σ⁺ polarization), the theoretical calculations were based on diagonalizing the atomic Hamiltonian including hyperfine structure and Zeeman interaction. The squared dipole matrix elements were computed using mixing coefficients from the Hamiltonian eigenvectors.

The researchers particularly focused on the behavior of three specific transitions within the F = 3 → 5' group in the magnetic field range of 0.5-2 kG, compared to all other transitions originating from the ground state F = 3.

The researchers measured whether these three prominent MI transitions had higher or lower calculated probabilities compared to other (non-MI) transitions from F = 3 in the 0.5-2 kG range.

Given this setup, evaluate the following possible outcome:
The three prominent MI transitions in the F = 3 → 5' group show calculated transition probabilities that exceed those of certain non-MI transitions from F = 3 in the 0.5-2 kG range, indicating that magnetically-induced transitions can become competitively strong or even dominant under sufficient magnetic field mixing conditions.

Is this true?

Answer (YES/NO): YES